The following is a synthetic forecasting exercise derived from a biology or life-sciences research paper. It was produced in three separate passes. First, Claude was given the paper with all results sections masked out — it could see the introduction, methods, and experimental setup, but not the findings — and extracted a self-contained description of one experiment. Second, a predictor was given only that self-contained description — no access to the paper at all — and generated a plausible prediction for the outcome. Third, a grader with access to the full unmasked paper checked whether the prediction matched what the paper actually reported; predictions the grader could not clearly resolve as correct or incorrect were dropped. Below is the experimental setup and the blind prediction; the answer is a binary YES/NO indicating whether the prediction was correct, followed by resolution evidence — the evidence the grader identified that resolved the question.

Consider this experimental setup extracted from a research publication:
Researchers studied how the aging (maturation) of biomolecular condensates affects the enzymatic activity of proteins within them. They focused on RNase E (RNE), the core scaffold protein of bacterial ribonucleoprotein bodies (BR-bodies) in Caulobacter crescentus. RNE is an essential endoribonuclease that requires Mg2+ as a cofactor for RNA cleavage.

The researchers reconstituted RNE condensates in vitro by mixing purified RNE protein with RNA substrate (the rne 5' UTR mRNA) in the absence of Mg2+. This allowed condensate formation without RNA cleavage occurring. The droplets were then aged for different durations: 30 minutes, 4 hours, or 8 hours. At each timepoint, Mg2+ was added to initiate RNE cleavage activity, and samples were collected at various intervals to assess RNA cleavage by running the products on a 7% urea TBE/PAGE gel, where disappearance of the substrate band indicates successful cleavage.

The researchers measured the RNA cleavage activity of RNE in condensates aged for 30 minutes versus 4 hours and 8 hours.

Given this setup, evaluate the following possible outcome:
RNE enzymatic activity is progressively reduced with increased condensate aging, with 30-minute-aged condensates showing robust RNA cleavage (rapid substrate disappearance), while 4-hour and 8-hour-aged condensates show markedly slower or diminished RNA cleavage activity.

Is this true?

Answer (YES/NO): YES